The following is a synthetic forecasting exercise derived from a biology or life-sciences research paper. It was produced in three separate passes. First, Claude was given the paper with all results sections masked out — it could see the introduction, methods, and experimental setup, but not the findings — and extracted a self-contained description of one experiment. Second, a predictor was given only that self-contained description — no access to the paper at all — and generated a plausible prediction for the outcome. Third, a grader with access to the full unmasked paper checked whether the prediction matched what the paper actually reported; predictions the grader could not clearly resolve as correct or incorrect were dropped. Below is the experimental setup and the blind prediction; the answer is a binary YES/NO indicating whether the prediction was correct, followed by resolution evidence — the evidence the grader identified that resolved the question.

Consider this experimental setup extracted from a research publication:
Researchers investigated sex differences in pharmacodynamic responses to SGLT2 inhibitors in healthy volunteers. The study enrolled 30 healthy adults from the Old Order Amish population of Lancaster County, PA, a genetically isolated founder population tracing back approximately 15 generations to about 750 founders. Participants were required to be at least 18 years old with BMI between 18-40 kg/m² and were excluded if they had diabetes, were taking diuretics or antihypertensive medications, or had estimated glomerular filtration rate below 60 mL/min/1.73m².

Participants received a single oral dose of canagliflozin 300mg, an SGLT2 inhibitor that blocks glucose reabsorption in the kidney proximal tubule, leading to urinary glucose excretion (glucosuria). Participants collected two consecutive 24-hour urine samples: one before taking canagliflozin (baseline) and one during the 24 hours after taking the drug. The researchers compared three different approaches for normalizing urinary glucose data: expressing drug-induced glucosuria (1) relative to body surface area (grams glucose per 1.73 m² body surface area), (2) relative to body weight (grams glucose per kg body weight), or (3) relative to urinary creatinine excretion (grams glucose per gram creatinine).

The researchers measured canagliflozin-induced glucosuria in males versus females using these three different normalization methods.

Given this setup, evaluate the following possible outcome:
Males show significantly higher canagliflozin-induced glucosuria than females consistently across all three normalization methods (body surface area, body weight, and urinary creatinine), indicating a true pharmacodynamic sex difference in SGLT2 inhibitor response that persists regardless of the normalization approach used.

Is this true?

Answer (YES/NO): NO